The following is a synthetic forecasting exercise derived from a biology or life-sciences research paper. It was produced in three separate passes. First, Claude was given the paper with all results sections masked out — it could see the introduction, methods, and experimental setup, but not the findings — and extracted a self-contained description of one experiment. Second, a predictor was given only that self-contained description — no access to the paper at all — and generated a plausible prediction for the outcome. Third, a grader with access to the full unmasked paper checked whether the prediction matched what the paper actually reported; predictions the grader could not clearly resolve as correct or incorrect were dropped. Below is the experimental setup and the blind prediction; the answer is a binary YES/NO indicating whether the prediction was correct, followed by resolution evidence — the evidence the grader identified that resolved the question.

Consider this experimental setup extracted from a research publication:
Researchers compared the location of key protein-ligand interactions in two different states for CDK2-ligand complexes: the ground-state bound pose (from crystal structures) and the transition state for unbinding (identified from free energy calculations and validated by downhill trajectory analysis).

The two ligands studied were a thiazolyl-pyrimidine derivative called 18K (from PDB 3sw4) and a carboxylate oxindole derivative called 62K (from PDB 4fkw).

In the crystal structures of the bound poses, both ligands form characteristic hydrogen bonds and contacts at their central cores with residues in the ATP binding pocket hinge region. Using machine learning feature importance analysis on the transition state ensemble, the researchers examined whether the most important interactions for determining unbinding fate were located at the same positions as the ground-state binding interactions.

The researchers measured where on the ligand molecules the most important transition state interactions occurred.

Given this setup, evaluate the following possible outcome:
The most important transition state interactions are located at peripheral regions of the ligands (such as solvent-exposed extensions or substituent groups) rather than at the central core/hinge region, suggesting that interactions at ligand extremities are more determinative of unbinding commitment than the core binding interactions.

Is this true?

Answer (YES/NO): YES